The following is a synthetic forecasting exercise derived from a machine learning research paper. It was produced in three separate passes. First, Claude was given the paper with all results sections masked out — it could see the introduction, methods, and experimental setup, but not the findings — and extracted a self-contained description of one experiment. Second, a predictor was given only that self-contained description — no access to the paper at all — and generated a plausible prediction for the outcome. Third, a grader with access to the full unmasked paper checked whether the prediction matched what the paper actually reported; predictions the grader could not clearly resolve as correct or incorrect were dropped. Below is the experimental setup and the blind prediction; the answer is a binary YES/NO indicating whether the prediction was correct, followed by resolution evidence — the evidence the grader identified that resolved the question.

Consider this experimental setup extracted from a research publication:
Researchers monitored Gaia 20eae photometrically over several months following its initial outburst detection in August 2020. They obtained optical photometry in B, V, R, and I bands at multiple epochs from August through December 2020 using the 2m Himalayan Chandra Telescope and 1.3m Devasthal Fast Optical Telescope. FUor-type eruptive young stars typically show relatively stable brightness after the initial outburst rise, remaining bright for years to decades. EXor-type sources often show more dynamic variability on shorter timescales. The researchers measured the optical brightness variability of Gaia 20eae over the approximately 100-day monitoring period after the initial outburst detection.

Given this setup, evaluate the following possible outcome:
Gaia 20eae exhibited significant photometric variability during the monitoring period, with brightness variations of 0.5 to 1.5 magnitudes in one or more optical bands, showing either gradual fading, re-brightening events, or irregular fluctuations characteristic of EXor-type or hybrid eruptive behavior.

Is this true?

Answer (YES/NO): YES